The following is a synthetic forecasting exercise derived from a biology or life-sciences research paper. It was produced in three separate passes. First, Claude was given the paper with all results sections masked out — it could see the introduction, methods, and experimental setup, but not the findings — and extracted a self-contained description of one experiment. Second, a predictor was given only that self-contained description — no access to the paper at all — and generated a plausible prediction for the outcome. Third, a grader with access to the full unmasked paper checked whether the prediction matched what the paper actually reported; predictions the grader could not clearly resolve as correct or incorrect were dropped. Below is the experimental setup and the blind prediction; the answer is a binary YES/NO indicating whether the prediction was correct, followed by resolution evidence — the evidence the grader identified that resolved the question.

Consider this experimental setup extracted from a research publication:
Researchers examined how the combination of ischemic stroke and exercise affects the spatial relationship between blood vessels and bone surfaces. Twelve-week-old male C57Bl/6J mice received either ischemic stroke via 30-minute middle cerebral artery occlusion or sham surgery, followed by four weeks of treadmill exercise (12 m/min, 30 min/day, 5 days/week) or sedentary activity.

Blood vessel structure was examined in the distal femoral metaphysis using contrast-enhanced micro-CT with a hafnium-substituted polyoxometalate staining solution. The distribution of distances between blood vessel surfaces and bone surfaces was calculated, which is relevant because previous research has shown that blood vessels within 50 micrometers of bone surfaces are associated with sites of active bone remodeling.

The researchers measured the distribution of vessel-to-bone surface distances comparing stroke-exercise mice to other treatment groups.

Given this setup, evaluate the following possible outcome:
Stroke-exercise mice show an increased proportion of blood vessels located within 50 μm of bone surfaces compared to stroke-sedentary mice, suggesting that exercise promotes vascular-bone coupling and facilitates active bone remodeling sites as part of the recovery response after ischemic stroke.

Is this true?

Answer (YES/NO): NO